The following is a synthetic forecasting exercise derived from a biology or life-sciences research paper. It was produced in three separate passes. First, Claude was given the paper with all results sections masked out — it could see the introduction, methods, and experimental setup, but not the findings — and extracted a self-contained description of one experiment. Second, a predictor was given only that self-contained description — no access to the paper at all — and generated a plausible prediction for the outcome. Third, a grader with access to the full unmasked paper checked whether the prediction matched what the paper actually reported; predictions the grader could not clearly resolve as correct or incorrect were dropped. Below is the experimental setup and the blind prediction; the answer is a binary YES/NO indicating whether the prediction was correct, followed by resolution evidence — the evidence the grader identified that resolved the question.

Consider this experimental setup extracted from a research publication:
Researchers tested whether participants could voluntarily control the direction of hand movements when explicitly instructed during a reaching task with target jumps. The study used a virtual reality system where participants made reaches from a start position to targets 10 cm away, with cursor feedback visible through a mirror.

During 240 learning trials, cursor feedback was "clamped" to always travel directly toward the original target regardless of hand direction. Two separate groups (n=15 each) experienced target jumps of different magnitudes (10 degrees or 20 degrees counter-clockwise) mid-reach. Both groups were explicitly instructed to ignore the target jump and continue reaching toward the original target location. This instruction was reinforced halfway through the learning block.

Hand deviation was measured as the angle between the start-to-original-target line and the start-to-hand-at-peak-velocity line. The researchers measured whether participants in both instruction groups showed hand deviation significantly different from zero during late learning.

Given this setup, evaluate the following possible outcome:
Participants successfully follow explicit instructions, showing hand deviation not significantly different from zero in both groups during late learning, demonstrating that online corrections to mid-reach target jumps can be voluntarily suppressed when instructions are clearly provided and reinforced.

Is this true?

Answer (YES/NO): YES